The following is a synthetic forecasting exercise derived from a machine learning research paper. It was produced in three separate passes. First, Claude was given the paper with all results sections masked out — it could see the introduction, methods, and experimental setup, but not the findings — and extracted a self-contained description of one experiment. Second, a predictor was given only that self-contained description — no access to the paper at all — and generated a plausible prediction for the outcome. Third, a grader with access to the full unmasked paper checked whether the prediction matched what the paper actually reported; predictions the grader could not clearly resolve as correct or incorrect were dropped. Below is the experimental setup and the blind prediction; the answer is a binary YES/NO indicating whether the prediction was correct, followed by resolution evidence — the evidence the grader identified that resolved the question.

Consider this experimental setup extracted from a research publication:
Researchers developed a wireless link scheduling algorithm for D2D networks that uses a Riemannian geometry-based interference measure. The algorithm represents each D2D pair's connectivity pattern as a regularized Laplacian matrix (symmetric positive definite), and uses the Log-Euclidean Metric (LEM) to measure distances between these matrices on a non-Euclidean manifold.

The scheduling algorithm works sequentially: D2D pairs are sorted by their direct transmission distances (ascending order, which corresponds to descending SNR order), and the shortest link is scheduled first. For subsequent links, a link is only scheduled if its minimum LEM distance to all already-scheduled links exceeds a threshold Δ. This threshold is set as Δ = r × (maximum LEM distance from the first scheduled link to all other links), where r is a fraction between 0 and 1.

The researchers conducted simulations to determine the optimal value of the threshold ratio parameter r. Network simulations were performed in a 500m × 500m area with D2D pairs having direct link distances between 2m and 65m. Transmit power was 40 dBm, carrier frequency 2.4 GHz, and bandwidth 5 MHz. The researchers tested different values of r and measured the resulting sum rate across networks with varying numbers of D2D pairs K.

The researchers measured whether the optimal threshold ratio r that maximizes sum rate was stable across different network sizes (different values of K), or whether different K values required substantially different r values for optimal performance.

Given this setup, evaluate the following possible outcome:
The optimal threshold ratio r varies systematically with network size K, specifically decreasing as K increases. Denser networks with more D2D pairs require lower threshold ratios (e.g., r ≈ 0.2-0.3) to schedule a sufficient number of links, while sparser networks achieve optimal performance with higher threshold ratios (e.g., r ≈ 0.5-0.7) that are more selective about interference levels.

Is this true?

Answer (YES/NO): NO